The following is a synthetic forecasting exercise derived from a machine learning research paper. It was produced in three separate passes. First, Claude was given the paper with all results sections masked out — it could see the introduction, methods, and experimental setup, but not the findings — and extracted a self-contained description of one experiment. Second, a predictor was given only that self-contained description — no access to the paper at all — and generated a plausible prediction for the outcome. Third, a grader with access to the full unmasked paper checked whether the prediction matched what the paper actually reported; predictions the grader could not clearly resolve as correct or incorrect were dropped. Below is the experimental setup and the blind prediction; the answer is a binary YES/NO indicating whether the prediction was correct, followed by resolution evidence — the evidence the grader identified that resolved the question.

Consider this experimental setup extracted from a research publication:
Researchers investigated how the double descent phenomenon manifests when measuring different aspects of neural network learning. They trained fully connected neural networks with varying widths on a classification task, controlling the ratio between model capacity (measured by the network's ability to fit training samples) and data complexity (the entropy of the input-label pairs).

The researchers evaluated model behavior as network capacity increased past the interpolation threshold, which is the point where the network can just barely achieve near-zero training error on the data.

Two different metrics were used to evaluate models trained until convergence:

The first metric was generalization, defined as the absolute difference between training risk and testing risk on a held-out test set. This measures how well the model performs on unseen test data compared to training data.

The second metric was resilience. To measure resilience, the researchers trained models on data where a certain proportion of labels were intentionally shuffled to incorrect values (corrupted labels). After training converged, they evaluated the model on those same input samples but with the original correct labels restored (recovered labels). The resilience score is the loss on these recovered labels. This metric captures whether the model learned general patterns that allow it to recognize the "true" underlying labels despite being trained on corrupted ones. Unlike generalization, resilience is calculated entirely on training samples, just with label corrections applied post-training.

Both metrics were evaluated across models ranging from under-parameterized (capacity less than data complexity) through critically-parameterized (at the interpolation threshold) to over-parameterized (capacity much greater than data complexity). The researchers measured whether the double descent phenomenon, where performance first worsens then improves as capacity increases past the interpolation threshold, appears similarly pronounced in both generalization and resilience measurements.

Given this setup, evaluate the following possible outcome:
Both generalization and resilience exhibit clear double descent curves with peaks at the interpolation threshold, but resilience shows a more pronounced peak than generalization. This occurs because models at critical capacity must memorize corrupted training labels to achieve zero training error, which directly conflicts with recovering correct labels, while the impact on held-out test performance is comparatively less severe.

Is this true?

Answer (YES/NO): NO